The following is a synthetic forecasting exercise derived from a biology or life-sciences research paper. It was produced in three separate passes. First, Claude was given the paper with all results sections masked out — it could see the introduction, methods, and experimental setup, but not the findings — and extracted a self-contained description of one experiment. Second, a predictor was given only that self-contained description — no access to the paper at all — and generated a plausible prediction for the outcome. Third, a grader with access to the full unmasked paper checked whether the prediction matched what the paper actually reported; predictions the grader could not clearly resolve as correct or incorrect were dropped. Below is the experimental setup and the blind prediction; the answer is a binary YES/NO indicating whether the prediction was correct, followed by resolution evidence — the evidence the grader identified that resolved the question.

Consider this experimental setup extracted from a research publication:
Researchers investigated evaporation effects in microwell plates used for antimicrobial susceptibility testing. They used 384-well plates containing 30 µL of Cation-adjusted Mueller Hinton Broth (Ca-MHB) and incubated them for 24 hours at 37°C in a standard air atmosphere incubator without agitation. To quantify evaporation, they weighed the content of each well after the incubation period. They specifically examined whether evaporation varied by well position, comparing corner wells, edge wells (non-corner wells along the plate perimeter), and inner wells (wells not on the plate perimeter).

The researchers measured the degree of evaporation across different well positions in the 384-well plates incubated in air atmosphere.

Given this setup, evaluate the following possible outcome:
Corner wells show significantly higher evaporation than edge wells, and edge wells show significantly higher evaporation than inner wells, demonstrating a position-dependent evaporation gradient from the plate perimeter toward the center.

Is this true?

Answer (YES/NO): YES